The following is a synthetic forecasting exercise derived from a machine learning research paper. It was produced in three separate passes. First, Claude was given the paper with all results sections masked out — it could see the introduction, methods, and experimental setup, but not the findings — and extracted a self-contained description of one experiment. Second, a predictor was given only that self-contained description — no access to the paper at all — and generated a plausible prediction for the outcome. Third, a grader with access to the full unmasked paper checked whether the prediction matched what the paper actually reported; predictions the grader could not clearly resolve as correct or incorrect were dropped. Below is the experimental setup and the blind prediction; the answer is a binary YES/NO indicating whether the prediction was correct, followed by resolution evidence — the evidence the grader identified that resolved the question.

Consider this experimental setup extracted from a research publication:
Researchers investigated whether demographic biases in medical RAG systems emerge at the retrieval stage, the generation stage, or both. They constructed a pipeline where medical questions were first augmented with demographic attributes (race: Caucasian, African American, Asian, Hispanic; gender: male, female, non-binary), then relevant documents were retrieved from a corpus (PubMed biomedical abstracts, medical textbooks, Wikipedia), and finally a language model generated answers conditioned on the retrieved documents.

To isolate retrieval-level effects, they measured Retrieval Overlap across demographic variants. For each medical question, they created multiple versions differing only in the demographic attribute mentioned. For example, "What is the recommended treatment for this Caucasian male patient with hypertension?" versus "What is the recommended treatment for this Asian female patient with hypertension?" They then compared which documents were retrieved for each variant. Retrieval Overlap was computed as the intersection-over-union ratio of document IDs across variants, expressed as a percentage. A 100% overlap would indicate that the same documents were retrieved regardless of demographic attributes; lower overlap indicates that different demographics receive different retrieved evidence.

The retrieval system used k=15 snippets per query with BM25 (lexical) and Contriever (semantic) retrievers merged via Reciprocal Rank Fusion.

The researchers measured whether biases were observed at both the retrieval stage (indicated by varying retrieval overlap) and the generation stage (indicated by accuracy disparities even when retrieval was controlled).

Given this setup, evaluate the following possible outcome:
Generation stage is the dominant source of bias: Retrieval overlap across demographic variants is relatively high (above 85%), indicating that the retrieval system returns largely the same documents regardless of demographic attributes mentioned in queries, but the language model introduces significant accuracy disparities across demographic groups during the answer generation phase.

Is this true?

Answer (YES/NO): NO